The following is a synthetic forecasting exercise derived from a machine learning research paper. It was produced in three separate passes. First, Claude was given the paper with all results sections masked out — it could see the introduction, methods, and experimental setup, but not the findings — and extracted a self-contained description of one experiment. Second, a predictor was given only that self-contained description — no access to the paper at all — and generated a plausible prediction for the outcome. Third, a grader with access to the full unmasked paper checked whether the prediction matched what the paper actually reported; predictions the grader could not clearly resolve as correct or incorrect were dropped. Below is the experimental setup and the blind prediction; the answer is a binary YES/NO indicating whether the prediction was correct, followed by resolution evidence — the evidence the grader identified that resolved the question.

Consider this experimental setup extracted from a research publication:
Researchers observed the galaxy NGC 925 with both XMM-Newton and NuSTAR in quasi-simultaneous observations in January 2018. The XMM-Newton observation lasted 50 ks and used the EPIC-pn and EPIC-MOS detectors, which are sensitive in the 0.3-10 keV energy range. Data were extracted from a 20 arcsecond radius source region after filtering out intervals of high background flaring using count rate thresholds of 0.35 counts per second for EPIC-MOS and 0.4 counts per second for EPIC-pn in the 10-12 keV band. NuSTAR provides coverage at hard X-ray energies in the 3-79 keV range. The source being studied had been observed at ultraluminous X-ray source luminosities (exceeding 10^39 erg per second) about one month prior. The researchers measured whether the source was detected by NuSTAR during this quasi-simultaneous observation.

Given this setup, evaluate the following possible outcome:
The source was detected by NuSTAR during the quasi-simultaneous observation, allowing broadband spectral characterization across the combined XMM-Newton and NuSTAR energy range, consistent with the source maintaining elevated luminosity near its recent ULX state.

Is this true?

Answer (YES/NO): NO